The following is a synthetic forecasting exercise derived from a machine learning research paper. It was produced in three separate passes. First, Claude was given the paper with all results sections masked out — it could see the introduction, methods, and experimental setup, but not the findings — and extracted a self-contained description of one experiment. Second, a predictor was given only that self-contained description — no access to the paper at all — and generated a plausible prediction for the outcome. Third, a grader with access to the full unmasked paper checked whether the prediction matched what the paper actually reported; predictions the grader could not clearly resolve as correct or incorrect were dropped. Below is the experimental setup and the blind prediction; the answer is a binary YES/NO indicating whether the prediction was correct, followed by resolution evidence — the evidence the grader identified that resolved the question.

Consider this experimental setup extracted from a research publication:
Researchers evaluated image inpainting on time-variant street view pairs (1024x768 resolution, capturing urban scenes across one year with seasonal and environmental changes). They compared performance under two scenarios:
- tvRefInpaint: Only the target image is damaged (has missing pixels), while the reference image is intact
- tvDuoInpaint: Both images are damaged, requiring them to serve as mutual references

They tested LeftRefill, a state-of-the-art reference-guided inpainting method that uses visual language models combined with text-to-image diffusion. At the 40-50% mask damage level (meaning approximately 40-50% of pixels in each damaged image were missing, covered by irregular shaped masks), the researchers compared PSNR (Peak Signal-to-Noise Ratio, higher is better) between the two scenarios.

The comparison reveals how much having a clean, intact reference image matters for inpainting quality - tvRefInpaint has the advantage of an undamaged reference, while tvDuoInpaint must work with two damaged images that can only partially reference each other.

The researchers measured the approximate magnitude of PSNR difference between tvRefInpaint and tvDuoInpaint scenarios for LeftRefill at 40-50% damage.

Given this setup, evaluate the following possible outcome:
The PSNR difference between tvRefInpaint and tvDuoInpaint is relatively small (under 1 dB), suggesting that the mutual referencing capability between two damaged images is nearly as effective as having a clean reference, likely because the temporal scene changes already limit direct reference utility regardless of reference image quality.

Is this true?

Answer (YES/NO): NO